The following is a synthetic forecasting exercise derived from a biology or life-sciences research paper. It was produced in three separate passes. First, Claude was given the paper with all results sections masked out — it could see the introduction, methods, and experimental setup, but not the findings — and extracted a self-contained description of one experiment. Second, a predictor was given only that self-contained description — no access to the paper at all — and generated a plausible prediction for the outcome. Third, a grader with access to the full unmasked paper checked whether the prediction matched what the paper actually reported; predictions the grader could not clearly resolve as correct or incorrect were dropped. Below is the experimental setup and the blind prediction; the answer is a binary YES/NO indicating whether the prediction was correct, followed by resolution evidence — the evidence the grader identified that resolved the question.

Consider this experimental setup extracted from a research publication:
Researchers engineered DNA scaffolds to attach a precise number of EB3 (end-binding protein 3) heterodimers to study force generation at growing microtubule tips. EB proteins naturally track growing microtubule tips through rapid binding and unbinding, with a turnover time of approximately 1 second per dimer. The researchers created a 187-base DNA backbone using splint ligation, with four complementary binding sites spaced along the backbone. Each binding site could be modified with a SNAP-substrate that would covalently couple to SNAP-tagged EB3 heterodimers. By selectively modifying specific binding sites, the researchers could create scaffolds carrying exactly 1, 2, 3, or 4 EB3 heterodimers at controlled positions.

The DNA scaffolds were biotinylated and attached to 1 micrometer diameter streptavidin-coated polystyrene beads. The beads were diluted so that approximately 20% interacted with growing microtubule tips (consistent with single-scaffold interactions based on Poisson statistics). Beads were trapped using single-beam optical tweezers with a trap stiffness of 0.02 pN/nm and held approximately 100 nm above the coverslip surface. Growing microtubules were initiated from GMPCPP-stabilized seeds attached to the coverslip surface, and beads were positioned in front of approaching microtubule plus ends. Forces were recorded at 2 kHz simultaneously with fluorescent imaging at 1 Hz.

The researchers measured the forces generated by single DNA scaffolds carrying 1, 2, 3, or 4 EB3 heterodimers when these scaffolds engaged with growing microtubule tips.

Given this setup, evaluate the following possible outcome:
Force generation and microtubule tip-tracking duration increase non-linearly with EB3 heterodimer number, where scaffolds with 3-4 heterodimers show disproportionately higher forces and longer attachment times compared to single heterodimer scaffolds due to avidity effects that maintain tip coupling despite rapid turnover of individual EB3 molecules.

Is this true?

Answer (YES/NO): YES